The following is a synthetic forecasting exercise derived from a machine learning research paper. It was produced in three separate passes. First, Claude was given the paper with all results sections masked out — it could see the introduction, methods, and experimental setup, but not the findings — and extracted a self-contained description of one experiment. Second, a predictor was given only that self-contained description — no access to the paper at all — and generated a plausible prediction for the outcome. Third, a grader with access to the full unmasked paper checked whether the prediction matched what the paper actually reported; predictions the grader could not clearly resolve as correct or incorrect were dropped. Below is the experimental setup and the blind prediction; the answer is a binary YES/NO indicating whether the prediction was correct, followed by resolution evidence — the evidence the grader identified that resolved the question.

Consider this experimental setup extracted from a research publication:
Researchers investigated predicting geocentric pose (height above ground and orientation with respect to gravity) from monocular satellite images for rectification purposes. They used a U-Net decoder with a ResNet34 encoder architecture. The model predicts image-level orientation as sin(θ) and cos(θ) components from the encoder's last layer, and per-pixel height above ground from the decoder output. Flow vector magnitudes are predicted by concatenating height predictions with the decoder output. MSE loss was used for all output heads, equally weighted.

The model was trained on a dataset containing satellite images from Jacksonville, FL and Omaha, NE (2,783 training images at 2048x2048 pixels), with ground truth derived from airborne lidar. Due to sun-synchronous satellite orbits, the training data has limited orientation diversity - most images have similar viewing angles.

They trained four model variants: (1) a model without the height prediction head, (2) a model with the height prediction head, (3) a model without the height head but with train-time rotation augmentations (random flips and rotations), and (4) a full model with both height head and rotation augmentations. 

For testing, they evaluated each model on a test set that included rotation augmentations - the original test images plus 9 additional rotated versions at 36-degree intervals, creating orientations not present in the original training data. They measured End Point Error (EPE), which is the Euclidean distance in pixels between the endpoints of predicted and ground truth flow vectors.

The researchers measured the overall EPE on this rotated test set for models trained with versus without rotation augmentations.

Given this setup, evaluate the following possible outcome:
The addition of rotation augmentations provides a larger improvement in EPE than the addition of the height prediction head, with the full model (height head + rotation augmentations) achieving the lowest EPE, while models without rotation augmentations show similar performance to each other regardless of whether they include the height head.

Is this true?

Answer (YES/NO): YES